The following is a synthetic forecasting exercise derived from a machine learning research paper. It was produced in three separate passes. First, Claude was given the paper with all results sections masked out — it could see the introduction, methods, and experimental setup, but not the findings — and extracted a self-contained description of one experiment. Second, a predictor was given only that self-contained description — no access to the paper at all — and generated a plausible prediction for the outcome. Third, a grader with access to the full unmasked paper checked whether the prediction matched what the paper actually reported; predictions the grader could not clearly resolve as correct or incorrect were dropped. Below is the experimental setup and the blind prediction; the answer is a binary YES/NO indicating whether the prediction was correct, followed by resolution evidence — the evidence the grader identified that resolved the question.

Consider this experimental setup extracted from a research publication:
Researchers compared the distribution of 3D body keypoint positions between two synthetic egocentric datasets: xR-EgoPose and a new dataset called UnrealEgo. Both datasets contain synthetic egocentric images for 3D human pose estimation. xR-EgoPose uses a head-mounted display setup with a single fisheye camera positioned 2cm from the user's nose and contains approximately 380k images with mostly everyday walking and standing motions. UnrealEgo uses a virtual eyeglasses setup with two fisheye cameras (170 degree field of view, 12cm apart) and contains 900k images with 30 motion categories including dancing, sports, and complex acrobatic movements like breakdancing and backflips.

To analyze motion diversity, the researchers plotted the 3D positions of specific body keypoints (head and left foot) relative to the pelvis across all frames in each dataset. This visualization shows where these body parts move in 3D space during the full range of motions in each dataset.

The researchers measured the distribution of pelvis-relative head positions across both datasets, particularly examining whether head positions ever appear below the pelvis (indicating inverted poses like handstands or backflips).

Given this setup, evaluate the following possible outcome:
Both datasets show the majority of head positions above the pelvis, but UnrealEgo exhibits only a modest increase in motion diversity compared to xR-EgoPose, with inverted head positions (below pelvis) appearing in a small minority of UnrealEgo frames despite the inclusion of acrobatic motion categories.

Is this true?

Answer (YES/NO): NO